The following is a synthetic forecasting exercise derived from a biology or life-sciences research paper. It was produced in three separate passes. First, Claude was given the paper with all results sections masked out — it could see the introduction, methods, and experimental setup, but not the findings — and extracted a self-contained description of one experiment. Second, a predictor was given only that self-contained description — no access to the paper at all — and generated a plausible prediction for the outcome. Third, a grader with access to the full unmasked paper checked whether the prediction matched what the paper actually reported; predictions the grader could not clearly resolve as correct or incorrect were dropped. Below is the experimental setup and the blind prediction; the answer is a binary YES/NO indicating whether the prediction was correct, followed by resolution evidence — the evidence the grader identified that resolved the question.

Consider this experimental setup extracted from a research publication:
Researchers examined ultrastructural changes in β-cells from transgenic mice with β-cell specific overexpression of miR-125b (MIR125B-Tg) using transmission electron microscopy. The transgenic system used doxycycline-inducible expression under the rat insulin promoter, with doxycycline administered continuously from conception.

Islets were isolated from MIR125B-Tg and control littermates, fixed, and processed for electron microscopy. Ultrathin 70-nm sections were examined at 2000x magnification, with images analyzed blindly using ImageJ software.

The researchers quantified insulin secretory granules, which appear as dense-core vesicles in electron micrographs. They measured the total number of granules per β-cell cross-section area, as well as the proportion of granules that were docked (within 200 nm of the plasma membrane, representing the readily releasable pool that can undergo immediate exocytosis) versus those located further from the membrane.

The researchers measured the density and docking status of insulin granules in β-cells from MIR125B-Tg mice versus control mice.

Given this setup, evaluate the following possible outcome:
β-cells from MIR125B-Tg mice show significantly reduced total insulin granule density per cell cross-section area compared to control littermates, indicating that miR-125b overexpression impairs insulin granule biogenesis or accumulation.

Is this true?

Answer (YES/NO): YES